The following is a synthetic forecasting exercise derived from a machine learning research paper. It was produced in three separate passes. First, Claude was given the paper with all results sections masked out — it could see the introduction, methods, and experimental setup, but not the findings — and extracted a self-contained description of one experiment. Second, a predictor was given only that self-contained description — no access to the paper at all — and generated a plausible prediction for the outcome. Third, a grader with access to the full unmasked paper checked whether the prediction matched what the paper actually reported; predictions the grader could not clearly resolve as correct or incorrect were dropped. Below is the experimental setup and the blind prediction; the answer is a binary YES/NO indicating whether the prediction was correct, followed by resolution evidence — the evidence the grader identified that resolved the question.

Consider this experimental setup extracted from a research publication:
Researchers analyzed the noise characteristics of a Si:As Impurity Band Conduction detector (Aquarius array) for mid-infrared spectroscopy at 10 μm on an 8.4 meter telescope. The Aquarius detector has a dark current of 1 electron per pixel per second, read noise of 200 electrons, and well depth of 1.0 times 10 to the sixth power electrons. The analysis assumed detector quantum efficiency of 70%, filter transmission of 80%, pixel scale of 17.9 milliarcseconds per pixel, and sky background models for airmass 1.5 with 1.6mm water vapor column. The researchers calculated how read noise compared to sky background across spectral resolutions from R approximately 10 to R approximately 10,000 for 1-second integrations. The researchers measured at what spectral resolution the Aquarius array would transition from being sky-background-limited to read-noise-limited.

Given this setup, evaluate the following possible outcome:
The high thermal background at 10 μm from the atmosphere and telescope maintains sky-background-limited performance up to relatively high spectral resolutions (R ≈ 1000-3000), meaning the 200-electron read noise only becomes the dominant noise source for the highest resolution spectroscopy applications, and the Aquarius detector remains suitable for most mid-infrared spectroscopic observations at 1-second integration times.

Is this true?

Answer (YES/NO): YES